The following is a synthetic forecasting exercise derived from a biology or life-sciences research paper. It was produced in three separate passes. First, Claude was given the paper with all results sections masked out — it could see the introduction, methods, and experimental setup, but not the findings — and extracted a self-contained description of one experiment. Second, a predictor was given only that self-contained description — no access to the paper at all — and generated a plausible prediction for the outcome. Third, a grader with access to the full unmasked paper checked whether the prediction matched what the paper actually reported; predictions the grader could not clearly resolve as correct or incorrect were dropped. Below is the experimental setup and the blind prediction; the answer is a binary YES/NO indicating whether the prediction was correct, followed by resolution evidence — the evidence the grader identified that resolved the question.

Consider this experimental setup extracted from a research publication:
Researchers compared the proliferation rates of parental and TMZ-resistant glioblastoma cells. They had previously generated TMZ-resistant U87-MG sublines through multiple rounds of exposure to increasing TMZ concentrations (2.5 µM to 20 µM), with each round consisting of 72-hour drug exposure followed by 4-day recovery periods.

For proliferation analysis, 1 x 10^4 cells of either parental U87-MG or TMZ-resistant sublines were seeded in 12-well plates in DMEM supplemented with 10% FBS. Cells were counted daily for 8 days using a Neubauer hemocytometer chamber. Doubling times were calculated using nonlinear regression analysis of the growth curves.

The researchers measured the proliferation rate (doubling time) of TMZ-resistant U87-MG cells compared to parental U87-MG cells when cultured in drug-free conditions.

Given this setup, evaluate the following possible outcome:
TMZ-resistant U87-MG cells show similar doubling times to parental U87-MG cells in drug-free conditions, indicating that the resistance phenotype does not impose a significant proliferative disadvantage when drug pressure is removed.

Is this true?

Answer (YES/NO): YES